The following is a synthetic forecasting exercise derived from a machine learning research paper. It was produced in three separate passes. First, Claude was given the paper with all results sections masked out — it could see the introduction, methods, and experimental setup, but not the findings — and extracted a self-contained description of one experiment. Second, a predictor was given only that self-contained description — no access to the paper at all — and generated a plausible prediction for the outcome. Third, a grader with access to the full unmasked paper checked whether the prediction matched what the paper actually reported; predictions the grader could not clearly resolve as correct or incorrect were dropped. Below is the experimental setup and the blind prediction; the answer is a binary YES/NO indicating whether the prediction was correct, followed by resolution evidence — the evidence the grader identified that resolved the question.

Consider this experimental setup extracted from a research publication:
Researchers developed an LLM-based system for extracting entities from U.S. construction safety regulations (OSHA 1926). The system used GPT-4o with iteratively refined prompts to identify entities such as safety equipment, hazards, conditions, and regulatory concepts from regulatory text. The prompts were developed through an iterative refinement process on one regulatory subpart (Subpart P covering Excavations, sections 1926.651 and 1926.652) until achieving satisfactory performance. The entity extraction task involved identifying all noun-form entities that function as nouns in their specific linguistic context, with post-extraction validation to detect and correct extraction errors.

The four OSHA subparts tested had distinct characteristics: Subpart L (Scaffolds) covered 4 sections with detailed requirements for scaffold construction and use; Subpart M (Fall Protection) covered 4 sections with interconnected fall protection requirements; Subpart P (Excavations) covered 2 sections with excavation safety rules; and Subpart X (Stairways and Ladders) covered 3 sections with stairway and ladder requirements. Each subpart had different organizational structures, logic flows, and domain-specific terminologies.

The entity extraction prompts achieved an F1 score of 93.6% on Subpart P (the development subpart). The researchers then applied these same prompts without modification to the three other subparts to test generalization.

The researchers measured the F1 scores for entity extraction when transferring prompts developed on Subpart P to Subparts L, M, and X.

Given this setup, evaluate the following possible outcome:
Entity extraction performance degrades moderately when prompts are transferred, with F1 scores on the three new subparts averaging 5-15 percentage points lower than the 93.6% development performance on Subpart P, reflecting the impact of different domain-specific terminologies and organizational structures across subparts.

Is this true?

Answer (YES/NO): NO